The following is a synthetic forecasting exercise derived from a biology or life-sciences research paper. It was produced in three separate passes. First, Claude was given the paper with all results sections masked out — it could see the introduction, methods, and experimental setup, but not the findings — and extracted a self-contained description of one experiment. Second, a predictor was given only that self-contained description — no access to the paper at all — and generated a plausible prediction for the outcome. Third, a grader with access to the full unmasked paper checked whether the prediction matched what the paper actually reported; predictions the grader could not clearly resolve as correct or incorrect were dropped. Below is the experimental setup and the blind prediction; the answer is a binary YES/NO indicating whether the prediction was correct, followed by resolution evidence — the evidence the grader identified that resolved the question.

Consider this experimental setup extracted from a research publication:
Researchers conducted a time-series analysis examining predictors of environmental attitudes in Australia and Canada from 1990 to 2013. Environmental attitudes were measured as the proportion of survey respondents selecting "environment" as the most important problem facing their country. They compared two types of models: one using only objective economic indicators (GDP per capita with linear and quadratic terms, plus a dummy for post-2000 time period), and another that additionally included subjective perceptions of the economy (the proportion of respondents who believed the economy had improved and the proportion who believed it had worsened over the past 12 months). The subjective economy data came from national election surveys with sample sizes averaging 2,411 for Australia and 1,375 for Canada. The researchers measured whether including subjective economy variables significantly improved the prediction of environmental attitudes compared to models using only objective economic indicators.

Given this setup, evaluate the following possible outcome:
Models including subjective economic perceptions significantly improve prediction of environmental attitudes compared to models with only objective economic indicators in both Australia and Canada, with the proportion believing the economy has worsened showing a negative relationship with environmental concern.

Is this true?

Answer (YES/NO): NO